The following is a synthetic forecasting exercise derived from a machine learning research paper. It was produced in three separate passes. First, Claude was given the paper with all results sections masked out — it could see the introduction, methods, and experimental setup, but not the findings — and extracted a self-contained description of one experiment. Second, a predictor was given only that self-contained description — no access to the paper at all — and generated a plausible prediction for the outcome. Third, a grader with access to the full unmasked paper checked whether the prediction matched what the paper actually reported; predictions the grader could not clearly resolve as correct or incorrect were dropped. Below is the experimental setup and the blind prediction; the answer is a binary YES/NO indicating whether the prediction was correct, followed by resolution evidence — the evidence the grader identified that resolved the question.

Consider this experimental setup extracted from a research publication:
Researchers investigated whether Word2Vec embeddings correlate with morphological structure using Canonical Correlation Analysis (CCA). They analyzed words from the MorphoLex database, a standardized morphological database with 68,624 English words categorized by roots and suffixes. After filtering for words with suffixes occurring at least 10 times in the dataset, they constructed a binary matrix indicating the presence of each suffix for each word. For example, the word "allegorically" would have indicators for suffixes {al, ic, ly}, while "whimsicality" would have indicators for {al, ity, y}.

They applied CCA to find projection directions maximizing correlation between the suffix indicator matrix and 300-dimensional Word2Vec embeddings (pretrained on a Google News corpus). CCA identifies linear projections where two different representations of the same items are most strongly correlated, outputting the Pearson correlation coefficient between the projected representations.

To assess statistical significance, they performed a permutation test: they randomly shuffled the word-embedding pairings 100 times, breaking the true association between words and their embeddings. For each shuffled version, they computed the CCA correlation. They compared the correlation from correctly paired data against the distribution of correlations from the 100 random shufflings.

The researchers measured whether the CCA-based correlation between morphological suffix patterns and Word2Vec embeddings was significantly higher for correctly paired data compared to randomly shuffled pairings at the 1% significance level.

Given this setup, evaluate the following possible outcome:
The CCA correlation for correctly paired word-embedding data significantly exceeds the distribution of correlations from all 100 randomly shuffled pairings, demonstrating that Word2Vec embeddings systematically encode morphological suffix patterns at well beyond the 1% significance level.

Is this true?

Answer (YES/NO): YES